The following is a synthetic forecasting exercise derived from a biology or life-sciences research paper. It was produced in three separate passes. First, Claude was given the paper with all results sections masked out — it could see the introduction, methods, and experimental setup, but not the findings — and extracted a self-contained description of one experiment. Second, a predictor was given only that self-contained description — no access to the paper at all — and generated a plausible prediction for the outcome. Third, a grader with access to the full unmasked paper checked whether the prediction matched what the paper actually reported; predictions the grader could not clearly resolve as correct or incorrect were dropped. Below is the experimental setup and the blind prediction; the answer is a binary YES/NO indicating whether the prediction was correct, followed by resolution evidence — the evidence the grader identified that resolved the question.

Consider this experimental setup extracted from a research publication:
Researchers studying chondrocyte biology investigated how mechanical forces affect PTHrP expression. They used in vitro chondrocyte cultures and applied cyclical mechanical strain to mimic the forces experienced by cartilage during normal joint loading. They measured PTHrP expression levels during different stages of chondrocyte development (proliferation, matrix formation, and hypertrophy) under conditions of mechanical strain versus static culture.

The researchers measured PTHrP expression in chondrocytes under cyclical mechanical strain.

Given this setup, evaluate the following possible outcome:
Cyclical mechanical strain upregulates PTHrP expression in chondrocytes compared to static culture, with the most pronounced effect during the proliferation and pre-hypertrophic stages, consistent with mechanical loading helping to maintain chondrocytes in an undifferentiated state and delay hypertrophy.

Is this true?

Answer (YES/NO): YES